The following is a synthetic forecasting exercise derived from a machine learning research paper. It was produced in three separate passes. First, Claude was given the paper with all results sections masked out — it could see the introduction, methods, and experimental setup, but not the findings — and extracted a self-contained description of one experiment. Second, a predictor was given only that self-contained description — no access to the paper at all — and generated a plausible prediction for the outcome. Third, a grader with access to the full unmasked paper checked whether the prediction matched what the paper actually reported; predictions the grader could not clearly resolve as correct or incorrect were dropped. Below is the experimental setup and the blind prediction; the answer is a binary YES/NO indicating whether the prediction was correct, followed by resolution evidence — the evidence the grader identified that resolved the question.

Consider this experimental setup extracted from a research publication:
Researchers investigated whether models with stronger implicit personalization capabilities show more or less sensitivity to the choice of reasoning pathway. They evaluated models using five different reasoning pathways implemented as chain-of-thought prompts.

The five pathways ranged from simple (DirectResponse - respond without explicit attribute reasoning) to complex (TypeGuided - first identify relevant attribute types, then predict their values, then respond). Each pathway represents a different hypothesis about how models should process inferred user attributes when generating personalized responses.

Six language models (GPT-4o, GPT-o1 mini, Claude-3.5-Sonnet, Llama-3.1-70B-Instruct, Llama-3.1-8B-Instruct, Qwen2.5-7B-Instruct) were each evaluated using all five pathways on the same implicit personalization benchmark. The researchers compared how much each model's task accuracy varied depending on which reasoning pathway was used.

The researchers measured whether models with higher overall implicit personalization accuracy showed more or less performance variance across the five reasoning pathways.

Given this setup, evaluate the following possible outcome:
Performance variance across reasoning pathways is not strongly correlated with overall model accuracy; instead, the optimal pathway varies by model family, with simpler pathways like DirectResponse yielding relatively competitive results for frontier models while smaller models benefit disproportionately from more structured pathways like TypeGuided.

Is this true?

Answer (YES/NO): NO